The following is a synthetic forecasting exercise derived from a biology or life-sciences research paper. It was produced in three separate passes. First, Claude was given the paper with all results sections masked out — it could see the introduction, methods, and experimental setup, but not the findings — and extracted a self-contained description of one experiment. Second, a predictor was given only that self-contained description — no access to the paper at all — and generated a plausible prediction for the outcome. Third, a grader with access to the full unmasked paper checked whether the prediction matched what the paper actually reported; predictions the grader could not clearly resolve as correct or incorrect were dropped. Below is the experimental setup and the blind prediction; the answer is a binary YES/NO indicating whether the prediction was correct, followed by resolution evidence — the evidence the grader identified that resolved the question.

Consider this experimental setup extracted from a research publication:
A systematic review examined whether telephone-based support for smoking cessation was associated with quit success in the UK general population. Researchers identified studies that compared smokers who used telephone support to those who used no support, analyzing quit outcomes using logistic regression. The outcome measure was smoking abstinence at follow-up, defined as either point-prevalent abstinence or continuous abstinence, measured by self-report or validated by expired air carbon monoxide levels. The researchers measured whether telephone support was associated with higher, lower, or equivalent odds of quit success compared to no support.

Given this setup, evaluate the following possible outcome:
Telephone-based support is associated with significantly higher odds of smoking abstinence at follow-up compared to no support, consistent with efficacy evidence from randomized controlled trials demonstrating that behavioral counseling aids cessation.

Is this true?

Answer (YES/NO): NO